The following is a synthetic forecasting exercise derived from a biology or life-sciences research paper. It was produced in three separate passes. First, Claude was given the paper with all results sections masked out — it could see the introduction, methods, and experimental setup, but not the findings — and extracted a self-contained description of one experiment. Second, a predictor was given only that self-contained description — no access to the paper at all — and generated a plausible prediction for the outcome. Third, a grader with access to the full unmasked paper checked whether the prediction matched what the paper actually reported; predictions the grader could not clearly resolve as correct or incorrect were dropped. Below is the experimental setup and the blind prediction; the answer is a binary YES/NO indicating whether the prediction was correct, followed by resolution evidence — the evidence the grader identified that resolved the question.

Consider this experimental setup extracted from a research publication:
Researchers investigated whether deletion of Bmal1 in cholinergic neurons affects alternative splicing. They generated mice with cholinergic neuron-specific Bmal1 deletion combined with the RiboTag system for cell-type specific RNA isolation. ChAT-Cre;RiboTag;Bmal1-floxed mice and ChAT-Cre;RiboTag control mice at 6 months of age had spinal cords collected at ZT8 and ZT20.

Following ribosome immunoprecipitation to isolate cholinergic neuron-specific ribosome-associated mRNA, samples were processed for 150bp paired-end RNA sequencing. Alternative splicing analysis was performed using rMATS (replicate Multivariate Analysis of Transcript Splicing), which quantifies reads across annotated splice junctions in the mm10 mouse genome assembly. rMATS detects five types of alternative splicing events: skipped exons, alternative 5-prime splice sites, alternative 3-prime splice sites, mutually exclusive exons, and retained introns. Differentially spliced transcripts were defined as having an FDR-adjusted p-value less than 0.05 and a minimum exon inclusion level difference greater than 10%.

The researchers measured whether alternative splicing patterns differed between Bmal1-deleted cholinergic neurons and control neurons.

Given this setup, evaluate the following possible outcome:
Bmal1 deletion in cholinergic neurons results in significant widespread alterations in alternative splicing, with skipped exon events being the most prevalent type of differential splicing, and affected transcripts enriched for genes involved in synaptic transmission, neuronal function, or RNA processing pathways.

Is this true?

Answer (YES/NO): YES